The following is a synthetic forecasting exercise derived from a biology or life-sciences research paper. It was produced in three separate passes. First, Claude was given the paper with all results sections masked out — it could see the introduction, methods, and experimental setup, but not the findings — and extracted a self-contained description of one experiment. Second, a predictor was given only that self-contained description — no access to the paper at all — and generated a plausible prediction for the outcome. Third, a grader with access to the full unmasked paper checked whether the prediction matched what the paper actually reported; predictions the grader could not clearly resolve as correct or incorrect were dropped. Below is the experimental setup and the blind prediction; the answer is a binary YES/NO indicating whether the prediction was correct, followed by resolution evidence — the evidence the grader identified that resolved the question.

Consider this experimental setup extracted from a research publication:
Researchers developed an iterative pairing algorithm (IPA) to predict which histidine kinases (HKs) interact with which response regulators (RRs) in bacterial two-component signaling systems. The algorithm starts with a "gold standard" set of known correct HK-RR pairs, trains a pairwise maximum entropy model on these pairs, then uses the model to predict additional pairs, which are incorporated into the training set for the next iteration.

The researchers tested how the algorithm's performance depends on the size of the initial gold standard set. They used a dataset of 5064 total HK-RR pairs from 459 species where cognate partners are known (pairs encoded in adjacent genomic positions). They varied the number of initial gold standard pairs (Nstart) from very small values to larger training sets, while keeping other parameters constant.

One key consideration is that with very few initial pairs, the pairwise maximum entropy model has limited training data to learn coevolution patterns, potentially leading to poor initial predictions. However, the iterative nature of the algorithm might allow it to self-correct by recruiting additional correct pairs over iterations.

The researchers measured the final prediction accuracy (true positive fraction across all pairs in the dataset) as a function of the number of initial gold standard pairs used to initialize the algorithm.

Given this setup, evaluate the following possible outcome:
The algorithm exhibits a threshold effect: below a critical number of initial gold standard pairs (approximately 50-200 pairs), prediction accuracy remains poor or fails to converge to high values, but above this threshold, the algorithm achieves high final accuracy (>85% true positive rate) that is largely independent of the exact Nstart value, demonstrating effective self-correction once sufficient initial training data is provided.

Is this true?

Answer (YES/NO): NO